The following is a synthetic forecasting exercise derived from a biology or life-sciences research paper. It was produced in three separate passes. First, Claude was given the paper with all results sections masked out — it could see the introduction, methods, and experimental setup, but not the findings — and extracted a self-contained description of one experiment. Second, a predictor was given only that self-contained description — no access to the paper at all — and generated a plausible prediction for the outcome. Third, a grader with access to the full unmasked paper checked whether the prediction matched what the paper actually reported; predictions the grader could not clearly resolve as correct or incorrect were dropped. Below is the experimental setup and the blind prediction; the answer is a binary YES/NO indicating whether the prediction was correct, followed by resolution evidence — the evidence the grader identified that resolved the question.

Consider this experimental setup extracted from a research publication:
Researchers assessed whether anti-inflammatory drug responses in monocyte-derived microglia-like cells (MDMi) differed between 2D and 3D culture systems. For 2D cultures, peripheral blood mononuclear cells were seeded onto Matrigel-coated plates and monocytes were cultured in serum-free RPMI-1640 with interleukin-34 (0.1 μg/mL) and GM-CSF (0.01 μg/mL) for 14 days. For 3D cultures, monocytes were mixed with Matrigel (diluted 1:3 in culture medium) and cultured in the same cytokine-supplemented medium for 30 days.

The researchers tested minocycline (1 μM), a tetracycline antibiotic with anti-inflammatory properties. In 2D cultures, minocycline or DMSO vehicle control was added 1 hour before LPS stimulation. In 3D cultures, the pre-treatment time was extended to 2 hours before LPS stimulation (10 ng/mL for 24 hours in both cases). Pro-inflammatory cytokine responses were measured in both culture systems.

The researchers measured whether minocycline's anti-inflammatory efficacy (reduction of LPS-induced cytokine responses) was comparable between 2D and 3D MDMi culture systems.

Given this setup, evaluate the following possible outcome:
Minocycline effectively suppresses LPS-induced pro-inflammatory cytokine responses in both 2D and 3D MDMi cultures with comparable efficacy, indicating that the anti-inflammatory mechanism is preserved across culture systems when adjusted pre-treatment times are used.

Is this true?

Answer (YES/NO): NO